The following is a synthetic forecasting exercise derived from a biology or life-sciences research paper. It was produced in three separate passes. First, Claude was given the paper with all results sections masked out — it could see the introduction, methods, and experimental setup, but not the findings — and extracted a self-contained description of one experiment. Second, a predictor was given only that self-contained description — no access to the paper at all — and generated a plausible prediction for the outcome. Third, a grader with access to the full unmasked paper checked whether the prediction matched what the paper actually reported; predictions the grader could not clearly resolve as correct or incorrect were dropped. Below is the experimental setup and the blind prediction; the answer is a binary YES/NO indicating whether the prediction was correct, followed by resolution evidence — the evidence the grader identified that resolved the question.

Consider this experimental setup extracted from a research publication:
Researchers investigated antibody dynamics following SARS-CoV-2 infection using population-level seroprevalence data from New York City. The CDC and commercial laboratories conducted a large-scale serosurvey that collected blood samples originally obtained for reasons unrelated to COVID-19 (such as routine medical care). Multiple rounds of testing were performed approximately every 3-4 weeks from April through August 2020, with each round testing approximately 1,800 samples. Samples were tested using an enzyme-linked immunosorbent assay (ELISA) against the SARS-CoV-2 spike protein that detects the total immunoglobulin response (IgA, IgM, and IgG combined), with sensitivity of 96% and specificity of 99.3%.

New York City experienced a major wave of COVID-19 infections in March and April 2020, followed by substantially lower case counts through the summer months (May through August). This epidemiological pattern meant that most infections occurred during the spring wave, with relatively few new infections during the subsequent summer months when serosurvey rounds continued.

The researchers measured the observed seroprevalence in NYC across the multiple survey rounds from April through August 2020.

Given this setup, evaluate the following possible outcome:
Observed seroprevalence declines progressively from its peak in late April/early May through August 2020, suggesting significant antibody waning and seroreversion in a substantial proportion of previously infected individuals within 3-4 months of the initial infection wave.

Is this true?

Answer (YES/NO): YES